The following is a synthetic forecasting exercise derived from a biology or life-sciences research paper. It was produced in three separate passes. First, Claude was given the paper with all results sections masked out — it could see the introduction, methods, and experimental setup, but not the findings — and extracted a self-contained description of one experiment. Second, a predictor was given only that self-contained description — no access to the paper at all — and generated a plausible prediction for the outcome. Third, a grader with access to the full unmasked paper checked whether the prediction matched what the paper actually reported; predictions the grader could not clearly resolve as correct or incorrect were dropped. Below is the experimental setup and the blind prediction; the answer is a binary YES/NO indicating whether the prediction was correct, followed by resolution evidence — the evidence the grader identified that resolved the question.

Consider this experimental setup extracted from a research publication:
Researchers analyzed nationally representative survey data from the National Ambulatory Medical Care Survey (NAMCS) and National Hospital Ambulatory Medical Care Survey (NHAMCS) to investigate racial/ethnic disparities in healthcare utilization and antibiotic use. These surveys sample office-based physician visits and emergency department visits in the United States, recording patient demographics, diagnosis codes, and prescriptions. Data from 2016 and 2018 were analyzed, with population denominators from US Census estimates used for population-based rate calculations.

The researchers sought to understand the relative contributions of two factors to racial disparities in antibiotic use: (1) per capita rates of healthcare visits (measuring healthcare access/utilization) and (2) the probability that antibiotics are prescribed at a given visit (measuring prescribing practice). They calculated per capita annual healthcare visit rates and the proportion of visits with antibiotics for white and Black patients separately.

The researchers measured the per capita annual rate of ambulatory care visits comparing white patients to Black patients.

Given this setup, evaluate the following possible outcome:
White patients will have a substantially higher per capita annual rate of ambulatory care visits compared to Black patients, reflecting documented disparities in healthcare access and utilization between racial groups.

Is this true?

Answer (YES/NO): YES